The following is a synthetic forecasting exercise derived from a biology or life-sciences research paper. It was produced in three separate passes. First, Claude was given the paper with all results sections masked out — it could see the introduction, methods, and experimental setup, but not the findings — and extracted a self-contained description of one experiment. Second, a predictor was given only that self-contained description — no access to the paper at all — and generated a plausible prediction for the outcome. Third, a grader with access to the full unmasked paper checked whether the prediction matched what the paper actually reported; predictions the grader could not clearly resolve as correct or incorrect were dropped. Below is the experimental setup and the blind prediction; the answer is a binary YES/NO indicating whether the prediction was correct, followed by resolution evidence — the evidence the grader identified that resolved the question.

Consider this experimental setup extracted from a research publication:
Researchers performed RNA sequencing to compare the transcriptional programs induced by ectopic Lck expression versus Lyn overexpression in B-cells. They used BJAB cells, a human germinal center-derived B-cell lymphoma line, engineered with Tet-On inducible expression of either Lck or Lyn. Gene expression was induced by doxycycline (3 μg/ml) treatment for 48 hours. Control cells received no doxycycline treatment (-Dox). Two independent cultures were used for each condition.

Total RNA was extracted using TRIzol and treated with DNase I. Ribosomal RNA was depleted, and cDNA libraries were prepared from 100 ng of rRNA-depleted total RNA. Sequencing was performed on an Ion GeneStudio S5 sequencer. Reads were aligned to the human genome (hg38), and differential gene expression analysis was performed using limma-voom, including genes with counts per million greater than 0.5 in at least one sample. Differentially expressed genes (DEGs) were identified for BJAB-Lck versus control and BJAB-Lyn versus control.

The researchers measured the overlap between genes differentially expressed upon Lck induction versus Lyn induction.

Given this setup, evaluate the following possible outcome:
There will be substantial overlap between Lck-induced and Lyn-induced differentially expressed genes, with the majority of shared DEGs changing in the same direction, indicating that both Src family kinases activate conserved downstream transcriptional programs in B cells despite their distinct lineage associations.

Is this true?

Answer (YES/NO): YES